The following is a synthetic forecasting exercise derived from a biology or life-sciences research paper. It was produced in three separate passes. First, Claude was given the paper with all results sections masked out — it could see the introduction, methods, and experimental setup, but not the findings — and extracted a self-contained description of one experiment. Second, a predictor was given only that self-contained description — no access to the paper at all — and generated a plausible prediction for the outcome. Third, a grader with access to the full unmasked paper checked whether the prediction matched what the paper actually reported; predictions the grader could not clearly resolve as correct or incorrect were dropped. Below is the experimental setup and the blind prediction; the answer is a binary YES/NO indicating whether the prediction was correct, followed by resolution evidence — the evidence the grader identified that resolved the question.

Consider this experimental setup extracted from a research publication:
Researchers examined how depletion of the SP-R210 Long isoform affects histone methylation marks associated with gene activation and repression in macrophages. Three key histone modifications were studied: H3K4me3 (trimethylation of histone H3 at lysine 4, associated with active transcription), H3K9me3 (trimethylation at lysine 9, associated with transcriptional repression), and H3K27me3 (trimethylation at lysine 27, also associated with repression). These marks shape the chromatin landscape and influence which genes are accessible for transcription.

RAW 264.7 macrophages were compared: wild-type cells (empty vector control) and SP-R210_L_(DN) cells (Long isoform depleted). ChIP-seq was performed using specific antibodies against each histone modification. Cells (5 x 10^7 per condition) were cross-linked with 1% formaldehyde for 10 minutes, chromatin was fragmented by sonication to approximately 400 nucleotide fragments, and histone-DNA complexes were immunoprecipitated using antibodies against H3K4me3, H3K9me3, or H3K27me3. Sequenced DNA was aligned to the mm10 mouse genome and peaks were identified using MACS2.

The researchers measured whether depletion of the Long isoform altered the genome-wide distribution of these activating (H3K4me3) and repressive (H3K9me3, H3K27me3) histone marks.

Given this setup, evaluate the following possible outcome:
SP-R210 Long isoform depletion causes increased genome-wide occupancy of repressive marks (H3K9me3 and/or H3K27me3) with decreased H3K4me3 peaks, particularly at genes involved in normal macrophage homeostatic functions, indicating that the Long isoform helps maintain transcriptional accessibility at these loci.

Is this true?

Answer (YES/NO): NO